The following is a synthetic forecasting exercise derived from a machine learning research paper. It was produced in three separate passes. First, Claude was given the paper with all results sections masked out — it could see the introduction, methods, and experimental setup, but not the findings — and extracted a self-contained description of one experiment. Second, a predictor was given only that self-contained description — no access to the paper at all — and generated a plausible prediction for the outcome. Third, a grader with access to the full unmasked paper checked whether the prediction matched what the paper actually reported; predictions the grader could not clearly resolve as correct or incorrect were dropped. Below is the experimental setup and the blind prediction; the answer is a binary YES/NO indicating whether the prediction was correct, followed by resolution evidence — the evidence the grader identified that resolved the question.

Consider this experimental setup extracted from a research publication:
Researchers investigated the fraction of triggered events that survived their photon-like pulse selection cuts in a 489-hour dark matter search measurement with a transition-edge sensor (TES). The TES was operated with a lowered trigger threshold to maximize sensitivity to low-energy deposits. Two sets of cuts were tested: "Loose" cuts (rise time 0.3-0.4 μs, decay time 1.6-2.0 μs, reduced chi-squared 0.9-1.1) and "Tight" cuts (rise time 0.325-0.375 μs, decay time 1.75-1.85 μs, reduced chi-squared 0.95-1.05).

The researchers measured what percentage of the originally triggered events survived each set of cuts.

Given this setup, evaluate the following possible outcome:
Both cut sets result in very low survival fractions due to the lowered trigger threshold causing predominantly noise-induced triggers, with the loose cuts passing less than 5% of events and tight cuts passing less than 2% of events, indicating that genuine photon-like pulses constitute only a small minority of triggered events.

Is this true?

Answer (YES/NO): YES